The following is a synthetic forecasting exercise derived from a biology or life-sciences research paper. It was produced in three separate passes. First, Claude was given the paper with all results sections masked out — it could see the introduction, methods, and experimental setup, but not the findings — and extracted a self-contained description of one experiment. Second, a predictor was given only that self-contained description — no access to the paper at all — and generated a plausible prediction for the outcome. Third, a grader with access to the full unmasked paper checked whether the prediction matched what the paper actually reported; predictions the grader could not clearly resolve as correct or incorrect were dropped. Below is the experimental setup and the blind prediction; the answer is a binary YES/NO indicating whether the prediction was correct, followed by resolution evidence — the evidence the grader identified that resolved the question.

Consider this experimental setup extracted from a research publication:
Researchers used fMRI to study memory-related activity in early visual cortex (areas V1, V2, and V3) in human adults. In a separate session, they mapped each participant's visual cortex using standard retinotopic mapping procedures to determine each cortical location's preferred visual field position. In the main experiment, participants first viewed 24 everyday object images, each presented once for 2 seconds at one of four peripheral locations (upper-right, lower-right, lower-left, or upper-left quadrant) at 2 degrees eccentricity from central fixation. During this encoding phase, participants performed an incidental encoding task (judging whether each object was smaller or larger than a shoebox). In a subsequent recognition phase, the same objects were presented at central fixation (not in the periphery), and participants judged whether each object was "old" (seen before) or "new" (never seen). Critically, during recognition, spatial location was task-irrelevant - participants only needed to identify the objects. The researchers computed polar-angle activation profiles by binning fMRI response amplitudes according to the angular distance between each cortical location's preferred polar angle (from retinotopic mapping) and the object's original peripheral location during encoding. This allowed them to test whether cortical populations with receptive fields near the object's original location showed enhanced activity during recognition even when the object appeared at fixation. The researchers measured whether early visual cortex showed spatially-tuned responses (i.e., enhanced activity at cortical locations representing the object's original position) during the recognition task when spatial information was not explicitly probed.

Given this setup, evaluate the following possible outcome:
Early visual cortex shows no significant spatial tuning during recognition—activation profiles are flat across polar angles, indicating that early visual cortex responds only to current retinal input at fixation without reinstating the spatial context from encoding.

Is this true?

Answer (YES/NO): NO